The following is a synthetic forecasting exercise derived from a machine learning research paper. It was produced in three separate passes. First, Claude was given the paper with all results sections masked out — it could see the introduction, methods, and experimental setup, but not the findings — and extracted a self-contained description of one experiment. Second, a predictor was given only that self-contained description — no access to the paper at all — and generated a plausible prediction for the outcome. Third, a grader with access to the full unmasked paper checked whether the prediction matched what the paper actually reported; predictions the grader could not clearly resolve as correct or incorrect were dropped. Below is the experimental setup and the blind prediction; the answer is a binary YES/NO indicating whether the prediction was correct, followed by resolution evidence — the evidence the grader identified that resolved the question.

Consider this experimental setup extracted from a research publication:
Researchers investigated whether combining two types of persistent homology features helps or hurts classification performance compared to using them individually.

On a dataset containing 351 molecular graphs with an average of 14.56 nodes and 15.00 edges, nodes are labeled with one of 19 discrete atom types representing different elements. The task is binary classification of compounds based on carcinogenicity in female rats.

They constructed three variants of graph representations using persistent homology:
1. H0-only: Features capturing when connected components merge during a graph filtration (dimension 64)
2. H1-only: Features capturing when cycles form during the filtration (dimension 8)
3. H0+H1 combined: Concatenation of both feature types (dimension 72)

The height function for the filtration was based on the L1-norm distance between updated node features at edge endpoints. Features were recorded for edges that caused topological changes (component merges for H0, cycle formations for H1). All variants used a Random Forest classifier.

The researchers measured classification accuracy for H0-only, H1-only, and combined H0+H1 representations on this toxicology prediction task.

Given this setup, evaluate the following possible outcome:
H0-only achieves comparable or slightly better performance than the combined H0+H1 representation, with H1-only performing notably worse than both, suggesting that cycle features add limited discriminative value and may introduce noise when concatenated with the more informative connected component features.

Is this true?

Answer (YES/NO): YES